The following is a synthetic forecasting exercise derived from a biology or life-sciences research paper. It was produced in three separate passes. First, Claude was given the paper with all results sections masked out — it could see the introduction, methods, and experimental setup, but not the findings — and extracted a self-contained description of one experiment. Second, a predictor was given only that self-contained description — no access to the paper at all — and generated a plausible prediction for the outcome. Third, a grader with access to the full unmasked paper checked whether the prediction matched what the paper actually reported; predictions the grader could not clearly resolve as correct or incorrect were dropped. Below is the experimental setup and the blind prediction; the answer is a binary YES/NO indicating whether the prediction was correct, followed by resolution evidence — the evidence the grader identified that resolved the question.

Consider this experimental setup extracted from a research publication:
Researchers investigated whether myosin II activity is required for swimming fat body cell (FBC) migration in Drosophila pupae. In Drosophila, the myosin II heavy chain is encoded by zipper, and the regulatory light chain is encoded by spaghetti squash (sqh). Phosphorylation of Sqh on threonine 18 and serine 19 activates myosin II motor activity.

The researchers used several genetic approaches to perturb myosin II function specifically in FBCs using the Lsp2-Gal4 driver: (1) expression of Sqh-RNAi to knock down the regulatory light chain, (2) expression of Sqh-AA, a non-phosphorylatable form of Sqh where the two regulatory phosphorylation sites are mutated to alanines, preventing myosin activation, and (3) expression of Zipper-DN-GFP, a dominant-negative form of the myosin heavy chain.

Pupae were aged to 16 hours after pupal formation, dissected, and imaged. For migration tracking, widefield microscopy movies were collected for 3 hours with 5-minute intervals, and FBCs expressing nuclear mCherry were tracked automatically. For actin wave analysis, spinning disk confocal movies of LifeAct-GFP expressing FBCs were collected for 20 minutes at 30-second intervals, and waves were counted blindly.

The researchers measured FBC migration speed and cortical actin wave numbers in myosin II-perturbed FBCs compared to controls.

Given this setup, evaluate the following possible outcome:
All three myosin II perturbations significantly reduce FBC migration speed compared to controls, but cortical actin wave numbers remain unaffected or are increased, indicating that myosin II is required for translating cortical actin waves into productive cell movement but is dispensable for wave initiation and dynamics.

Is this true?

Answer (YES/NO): NO